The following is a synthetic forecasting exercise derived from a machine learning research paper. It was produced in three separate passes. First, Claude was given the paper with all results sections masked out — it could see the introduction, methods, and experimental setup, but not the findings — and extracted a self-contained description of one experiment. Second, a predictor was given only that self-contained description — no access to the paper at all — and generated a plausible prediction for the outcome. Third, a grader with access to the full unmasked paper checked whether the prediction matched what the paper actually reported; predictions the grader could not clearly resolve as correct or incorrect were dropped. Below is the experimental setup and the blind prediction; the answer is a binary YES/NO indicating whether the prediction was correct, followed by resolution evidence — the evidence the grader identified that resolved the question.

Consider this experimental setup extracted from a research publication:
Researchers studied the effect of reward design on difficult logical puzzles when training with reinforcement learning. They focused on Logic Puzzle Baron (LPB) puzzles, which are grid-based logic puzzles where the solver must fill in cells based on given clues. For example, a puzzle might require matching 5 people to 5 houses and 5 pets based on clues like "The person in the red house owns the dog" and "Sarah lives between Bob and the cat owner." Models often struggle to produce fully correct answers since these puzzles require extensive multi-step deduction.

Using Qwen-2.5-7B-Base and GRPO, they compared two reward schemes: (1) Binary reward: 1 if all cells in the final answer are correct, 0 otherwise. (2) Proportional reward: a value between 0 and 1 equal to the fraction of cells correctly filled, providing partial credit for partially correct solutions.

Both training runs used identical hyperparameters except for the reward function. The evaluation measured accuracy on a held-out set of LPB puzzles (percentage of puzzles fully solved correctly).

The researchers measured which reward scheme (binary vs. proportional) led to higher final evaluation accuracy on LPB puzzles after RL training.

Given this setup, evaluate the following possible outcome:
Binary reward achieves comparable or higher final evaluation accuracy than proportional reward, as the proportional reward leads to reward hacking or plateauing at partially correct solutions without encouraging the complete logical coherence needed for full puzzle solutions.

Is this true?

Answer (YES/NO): NO